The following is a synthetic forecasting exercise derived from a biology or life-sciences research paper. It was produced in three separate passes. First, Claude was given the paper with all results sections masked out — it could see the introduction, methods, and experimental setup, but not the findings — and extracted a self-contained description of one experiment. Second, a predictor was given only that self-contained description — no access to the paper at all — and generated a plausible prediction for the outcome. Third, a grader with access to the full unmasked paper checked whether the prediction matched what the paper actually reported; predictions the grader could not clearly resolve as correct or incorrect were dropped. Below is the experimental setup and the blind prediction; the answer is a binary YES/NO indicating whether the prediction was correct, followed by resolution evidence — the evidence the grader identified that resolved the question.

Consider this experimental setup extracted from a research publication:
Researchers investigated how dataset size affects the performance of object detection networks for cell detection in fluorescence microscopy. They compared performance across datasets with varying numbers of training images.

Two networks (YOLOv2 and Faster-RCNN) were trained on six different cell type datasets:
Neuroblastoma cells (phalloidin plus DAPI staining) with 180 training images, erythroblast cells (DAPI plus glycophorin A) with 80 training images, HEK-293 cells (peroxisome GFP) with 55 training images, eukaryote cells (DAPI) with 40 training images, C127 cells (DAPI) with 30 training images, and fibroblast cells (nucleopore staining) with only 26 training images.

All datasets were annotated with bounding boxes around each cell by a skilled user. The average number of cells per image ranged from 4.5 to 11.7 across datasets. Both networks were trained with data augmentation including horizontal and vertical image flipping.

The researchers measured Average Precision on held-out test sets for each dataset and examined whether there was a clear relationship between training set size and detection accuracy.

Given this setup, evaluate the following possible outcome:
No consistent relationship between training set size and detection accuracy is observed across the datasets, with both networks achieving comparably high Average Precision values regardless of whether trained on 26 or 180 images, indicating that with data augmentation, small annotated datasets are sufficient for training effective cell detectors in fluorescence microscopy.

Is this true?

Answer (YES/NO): NO